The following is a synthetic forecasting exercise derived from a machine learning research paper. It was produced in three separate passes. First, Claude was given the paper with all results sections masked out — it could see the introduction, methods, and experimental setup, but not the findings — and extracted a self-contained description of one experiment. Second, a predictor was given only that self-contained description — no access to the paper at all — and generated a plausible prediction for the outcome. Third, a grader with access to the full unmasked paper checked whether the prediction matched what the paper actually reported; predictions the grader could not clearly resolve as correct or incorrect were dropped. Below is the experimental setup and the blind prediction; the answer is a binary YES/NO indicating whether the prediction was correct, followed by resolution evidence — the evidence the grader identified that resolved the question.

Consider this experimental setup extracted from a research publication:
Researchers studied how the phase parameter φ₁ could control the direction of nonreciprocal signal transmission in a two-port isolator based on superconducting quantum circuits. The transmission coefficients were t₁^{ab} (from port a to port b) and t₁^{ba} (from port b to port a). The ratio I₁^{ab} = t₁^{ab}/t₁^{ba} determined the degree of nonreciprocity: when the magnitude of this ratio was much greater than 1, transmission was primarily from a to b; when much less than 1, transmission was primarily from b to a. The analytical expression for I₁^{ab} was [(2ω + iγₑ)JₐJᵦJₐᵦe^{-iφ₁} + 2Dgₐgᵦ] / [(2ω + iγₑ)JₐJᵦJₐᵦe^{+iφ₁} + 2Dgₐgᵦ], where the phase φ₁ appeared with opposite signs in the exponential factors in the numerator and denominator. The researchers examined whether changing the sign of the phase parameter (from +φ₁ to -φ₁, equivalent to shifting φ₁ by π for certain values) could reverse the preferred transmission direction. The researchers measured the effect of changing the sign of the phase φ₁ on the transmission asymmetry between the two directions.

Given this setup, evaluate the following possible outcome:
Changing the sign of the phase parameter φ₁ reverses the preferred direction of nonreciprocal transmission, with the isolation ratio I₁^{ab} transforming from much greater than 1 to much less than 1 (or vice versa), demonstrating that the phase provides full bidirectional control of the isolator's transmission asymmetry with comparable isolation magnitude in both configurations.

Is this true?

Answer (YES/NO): YES